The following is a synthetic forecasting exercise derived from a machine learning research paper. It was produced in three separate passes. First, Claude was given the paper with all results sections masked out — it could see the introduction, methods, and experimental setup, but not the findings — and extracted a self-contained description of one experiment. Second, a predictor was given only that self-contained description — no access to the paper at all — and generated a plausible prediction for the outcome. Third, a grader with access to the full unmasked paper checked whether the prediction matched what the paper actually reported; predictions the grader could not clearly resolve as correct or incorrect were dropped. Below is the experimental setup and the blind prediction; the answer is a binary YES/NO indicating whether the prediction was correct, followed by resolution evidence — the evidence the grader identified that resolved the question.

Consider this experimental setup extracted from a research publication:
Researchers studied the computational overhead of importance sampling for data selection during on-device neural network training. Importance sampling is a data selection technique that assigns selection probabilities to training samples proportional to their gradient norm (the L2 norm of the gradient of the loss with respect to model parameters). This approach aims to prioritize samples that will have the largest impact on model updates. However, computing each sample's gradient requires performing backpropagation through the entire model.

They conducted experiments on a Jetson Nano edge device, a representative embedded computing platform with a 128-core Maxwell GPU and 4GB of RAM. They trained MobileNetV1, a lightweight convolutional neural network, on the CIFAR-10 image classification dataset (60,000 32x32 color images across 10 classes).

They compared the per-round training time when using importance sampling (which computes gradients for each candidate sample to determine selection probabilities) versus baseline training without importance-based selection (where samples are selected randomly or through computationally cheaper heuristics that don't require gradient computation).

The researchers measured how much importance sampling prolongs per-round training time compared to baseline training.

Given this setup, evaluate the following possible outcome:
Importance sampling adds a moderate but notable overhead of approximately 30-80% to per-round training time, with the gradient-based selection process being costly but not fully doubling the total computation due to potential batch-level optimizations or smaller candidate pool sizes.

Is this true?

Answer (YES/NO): NO